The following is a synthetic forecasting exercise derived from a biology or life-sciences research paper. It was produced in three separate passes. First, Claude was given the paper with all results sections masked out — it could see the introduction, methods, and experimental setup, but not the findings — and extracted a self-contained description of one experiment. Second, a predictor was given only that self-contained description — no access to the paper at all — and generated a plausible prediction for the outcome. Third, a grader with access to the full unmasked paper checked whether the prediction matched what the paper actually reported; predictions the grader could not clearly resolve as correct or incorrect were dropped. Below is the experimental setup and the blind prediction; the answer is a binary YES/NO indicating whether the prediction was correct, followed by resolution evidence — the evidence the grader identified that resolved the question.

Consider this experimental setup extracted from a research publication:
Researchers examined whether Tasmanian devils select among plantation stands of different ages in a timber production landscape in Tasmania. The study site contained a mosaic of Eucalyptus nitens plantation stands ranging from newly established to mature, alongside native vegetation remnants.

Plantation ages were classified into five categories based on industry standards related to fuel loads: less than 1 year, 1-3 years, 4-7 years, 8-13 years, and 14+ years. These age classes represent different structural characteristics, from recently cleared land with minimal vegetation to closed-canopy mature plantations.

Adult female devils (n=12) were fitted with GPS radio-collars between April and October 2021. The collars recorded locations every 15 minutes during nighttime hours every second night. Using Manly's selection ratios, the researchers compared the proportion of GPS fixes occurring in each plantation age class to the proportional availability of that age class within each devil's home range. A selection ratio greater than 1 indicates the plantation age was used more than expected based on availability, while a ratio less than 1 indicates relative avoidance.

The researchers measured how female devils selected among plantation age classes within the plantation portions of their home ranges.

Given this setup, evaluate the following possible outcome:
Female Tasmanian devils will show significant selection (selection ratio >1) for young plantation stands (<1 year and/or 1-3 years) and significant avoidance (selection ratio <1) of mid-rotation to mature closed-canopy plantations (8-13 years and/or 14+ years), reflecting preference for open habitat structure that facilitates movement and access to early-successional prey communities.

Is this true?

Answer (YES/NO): NO